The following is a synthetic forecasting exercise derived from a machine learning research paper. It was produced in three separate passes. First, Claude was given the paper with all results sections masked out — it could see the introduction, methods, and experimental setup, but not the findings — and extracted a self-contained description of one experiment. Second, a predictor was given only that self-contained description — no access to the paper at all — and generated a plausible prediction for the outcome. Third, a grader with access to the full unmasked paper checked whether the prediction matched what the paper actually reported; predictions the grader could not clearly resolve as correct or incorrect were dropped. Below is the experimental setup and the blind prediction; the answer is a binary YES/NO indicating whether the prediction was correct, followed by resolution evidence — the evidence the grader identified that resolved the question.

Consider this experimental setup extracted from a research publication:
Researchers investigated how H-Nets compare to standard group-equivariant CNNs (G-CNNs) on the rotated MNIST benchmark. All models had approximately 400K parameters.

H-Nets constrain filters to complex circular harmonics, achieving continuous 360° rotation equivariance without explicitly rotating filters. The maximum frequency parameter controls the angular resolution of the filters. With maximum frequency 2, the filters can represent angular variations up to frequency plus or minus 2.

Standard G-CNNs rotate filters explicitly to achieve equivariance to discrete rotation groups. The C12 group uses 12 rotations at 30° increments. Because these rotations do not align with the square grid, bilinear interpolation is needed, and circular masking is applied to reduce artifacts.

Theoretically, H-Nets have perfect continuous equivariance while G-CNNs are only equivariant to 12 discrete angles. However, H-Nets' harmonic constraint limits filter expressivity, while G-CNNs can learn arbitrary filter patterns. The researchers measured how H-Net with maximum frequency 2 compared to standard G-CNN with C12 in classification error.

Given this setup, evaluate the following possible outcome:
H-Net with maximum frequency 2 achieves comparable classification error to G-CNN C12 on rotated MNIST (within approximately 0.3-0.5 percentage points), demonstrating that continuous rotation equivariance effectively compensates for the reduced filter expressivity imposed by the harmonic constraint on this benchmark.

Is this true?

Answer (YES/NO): NO